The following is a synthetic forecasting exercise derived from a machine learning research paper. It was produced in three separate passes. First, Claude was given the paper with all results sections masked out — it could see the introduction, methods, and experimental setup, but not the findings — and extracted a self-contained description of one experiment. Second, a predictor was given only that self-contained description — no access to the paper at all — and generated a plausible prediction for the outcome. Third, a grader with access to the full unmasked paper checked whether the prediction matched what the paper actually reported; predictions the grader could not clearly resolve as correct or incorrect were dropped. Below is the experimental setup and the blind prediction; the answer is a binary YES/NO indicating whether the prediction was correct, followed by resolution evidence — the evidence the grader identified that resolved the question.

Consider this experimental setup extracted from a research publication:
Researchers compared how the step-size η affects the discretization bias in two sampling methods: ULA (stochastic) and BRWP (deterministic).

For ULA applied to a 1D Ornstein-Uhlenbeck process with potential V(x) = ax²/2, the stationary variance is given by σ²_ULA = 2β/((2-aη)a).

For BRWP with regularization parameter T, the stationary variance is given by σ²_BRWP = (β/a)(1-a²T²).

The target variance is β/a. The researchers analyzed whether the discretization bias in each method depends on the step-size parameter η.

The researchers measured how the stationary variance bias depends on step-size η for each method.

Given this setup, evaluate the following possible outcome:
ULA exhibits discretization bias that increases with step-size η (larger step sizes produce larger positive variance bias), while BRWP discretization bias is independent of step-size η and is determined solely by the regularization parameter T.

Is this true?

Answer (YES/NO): YES